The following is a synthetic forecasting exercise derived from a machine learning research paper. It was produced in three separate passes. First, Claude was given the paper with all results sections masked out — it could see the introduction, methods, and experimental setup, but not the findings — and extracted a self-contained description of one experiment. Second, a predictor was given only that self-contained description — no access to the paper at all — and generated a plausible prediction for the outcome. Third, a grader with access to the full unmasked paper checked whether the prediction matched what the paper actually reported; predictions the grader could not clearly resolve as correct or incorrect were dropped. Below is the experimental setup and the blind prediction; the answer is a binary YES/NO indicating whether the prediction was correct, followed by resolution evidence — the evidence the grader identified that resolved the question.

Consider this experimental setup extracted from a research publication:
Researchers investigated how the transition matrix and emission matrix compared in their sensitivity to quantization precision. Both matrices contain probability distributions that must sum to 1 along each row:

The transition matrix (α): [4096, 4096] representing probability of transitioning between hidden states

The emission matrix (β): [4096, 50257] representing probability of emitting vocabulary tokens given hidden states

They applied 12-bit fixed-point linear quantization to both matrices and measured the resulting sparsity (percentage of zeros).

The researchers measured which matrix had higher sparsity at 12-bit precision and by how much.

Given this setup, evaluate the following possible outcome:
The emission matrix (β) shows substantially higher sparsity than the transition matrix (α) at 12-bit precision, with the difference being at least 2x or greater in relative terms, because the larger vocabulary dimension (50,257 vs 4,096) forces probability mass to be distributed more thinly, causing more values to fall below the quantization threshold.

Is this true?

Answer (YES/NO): NO